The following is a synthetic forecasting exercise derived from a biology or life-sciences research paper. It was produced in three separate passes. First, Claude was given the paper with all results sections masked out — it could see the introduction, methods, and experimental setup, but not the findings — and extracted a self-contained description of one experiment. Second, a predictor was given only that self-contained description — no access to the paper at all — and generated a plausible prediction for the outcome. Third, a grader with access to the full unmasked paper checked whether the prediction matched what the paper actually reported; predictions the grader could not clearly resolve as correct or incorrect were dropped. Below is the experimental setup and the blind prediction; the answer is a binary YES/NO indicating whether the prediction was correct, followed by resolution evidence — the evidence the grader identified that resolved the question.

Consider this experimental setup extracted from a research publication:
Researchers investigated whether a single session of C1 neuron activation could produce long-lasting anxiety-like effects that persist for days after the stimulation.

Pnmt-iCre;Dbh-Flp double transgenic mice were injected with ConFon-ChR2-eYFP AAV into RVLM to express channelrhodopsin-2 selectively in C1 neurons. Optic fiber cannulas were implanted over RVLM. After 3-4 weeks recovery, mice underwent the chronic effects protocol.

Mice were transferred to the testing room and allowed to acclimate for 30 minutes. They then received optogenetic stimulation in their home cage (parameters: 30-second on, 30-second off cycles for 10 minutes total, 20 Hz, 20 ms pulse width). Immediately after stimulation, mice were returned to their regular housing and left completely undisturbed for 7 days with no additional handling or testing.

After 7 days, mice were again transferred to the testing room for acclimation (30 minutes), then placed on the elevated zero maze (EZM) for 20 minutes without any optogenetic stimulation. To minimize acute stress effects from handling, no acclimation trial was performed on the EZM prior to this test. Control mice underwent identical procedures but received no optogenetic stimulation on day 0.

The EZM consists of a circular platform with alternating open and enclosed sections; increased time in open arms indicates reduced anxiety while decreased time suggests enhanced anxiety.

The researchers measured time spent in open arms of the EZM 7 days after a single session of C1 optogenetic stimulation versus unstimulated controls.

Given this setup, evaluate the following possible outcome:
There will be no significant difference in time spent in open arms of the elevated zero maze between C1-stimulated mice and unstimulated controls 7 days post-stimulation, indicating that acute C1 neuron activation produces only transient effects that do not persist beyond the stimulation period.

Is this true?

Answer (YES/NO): NO